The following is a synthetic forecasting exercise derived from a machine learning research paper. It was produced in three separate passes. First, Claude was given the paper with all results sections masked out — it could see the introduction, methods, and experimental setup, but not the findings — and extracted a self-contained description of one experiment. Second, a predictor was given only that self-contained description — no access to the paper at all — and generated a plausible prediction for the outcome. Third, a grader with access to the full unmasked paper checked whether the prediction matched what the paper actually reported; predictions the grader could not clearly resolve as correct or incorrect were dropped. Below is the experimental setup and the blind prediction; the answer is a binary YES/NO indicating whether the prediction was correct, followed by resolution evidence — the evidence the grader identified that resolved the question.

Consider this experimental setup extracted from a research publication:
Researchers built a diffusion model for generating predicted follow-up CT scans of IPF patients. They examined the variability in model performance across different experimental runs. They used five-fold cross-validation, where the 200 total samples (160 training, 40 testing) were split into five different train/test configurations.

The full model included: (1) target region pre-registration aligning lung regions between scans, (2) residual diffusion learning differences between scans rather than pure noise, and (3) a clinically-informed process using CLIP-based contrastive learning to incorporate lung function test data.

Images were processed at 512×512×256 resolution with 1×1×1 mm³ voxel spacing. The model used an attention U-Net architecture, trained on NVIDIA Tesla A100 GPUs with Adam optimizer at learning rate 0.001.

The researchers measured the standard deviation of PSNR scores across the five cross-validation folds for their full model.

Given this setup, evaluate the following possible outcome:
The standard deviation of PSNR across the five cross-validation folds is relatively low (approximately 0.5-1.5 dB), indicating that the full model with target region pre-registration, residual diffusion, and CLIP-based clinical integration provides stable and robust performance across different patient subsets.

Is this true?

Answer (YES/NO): YES